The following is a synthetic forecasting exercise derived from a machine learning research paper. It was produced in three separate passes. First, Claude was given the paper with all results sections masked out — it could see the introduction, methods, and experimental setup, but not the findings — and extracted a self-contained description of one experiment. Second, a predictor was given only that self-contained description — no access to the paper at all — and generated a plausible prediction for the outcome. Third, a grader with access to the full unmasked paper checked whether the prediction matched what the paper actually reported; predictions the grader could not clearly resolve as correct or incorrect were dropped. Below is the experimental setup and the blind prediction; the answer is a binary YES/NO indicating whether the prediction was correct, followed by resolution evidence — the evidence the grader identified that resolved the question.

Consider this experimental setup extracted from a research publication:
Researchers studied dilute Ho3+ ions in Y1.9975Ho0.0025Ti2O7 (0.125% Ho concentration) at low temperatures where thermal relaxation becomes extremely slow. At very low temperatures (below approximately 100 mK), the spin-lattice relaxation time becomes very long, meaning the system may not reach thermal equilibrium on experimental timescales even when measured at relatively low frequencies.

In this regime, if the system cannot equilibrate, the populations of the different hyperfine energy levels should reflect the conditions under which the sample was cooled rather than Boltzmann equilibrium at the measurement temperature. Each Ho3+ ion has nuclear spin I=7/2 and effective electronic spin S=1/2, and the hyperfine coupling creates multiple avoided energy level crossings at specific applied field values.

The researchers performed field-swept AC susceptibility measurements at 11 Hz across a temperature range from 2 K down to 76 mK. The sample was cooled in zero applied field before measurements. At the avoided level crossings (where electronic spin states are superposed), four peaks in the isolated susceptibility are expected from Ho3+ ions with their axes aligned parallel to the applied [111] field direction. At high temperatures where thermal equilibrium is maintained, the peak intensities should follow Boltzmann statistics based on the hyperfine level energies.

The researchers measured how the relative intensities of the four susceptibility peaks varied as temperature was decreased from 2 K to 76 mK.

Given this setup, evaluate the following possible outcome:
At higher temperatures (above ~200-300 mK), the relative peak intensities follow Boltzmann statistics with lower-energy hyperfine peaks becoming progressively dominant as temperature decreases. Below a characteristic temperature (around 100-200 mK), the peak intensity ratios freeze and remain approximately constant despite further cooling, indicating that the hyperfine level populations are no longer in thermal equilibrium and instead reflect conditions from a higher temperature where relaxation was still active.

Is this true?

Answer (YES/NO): NO